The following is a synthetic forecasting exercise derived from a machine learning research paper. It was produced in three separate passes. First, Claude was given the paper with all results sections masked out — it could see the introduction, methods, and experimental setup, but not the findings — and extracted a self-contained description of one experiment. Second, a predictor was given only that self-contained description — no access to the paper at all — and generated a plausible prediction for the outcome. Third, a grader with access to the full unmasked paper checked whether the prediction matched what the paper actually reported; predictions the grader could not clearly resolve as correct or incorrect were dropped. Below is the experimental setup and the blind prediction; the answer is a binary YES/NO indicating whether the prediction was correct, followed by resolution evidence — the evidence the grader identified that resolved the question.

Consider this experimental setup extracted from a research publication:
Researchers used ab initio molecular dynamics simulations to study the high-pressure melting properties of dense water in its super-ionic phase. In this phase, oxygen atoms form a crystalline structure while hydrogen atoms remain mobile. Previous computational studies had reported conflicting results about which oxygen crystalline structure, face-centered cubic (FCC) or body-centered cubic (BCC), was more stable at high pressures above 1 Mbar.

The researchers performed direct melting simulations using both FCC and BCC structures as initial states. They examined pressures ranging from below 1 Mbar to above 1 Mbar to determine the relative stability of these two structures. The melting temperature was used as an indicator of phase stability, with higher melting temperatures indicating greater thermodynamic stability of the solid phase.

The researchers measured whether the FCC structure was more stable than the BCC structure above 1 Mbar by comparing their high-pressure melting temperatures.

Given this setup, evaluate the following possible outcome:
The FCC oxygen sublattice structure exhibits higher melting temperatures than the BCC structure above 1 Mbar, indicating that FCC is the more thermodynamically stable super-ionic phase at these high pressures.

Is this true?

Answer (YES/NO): NO